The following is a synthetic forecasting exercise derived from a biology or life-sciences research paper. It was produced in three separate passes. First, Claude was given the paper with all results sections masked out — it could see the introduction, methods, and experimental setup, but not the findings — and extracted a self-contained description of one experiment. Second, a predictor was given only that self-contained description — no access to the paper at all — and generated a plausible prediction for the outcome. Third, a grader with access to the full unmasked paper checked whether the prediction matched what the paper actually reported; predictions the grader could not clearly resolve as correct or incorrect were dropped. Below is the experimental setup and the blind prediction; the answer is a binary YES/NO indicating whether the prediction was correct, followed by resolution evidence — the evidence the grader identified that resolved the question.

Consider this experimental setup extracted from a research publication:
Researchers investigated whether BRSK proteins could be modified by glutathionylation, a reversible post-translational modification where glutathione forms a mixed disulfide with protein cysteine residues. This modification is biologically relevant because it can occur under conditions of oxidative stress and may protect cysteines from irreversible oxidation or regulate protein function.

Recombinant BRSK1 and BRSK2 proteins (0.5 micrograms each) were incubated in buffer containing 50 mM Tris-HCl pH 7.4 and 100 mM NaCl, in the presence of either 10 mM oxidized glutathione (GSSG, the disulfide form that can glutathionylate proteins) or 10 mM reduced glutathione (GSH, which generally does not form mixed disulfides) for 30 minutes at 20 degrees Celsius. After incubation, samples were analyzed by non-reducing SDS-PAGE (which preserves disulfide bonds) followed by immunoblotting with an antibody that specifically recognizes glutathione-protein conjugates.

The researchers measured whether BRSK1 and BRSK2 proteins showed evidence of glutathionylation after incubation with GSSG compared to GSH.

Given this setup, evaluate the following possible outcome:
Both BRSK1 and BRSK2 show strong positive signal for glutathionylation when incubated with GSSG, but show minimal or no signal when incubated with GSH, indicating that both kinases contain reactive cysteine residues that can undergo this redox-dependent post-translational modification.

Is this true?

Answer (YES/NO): NO